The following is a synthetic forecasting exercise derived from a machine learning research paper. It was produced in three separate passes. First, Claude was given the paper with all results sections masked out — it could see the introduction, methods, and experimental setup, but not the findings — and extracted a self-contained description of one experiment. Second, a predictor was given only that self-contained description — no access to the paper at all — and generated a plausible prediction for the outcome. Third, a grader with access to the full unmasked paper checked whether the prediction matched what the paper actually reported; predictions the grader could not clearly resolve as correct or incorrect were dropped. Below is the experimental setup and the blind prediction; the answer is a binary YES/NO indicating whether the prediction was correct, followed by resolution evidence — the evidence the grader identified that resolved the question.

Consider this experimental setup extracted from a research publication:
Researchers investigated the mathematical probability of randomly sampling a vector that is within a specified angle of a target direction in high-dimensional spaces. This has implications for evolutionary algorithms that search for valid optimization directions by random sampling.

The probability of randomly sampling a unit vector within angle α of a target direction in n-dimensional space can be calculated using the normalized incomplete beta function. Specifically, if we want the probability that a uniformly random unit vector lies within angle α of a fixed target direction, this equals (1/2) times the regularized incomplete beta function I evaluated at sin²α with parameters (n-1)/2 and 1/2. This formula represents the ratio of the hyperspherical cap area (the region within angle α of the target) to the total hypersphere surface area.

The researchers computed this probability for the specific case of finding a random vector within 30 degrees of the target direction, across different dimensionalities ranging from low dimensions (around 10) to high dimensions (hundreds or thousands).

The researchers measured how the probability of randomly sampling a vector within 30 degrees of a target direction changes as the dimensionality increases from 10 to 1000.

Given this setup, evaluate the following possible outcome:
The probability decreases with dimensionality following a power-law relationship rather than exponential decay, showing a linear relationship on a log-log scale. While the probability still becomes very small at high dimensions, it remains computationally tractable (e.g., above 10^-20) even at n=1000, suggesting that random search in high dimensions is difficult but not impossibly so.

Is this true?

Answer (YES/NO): NO